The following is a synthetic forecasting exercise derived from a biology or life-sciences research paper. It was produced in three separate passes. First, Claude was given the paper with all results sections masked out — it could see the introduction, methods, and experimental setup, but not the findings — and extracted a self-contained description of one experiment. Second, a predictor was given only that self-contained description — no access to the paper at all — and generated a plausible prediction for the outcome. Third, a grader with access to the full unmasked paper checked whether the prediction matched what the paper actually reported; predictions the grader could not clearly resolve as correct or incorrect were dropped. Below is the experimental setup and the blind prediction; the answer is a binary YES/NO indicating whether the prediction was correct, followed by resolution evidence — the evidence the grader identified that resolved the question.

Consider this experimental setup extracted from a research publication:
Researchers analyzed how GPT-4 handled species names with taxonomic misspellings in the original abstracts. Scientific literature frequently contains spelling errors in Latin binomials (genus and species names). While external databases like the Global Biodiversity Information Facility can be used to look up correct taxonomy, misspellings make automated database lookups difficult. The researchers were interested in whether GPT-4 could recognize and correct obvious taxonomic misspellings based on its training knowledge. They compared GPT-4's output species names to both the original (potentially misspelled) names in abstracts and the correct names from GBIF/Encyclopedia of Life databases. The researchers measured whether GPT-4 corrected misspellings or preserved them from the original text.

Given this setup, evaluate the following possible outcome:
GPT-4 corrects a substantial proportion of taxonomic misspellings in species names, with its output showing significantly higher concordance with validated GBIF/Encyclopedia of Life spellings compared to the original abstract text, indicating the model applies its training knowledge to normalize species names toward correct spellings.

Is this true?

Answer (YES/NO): NO